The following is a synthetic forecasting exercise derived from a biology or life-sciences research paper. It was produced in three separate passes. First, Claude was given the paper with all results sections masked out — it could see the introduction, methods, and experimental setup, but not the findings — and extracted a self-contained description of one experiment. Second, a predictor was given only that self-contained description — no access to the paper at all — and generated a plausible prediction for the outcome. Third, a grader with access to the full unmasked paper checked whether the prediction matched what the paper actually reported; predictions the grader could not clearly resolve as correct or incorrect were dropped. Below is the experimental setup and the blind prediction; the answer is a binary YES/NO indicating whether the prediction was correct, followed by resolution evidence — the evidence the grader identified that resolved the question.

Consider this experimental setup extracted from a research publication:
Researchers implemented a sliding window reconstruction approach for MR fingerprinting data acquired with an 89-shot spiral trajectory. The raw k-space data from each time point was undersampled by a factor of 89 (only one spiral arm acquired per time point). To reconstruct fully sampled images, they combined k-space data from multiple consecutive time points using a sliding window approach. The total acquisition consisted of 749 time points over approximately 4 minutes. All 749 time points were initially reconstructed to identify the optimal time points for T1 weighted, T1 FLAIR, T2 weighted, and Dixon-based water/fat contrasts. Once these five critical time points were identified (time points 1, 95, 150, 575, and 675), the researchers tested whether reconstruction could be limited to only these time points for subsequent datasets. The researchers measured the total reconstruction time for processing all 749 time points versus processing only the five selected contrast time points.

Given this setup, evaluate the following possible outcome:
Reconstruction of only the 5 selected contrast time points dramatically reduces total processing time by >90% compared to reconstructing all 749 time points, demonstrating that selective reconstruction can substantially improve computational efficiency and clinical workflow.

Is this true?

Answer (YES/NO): YES